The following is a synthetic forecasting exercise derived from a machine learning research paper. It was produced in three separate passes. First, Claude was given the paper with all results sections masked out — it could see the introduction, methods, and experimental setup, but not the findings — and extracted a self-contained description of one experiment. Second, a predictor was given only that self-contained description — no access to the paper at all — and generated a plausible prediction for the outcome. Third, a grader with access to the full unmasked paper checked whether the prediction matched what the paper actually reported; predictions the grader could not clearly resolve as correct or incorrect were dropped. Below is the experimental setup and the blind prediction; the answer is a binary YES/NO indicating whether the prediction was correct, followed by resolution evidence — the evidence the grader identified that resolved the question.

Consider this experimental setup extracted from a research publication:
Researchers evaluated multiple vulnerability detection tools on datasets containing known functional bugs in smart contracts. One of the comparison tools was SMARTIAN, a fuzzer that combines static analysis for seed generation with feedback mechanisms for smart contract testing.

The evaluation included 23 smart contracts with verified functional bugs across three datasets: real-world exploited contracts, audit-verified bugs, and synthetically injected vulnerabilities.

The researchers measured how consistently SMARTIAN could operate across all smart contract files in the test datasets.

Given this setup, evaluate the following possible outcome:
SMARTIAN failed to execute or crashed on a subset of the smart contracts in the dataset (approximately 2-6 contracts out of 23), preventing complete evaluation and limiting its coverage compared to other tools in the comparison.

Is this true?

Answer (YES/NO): YES